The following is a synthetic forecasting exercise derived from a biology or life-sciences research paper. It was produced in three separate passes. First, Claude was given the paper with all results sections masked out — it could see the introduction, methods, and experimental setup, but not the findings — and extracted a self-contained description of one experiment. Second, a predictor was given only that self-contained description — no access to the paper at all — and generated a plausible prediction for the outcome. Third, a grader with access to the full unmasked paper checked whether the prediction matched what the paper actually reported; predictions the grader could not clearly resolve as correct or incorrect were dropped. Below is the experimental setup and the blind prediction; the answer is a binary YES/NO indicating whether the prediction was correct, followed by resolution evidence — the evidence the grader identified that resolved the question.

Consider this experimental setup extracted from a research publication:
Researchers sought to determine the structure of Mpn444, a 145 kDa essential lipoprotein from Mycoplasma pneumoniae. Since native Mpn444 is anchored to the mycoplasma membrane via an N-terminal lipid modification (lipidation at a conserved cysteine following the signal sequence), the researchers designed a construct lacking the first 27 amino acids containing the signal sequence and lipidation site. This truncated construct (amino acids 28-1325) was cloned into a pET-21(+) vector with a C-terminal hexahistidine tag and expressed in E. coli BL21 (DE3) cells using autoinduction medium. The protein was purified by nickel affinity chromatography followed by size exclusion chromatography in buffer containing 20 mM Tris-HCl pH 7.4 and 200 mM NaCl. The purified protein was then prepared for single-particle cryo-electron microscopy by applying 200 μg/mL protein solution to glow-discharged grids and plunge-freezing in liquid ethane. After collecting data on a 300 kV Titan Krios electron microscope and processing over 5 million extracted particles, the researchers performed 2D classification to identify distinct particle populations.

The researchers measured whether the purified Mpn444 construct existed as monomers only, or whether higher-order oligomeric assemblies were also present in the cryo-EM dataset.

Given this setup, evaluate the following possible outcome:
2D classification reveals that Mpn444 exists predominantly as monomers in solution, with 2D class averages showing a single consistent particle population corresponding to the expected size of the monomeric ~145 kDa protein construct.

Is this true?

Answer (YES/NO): NO